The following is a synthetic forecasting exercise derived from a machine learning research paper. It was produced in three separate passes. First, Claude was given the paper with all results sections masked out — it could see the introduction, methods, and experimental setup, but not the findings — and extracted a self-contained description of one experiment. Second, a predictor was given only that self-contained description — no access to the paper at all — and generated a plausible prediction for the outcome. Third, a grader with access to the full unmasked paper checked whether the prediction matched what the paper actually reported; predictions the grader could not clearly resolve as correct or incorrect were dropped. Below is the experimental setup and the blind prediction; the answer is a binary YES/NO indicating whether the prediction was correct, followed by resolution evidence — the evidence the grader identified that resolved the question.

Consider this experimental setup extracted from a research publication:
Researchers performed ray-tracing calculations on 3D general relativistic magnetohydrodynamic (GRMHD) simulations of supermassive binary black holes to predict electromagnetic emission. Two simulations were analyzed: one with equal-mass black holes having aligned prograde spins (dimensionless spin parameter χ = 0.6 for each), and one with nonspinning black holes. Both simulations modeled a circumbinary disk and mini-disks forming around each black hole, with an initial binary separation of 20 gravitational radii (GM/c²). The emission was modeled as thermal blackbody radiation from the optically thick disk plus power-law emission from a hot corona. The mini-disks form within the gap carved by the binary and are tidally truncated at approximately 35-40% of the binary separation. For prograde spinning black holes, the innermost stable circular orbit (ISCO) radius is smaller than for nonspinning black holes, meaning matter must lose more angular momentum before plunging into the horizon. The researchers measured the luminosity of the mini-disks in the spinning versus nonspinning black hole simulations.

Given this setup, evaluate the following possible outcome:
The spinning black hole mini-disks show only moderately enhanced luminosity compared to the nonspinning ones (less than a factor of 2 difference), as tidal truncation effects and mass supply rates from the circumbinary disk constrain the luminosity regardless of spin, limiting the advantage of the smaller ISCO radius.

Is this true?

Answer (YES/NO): NO